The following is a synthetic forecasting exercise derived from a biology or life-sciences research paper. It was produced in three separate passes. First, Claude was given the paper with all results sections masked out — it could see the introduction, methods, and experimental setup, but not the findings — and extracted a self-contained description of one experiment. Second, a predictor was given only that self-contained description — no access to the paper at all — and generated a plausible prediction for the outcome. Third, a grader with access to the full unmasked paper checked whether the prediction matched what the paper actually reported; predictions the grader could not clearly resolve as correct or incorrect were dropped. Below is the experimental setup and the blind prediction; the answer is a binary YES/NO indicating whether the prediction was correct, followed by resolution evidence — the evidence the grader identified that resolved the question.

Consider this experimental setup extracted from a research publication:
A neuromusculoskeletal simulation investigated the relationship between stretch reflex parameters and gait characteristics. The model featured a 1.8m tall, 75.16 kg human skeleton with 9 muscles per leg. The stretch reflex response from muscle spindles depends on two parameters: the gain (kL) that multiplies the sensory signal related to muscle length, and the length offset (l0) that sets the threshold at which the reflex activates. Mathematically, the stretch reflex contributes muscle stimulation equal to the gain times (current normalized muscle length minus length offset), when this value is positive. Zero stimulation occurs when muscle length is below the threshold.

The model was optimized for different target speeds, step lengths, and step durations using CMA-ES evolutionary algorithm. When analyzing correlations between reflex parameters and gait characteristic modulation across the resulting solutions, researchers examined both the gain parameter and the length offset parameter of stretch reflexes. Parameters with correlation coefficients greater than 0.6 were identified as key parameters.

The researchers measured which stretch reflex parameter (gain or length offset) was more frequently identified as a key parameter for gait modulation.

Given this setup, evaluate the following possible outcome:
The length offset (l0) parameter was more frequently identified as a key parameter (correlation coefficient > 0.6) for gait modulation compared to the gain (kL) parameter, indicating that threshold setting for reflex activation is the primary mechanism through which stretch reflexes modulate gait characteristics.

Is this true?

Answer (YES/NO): YES